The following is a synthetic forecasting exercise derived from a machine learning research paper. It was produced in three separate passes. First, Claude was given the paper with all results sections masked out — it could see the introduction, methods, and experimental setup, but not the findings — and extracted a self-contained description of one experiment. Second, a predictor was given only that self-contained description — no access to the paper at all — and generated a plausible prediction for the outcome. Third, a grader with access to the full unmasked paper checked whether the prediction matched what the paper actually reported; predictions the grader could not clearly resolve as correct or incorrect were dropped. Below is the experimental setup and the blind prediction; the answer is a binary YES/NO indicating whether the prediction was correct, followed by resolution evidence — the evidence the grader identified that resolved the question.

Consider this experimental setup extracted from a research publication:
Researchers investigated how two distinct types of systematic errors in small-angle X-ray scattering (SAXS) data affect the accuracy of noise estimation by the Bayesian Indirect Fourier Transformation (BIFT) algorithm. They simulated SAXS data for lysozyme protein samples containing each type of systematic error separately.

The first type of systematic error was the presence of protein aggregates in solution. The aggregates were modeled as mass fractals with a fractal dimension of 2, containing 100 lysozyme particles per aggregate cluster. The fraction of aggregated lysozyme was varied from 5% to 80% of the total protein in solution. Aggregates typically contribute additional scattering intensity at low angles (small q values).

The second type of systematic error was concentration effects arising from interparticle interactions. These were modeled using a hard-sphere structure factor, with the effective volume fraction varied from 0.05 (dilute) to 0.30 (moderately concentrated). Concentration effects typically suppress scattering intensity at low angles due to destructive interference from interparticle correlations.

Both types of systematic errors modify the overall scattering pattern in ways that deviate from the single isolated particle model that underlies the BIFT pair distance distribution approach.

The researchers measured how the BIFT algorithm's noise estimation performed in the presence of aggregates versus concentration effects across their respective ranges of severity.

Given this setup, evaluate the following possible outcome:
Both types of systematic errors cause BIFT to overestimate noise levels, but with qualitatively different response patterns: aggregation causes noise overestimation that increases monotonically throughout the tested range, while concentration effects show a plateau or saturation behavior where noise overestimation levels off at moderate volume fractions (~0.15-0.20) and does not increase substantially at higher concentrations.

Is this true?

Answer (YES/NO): NO